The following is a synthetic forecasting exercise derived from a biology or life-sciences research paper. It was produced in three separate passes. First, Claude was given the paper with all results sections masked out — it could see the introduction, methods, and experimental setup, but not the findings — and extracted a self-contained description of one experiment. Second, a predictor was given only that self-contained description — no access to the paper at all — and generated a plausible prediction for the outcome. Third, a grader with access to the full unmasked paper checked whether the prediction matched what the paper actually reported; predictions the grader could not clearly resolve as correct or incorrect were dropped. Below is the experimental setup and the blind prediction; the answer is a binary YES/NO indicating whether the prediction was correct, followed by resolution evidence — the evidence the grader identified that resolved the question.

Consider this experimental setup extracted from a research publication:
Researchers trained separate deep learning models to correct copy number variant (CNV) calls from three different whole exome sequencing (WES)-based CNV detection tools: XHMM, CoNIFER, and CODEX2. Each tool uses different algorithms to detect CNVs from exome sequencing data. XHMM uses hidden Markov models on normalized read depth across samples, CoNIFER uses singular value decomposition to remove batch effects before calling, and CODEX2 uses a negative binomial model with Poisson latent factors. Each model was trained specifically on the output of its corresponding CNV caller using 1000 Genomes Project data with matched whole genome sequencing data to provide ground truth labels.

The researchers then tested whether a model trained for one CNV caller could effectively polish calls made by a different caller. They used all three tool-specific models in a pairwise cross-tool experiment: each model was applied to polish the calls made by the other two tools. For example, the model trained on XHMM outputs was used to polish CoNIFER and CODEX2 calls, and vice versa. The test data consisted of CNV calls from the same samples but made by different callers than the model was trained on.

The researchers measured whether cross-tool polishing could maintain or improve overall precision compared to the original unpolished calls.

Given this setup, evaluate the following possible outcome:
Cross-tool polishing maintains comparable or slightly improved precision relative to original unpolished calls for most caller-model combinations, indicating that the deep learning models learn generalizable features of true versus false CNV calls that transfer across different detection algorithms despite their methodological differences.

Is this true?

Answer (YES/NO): NO